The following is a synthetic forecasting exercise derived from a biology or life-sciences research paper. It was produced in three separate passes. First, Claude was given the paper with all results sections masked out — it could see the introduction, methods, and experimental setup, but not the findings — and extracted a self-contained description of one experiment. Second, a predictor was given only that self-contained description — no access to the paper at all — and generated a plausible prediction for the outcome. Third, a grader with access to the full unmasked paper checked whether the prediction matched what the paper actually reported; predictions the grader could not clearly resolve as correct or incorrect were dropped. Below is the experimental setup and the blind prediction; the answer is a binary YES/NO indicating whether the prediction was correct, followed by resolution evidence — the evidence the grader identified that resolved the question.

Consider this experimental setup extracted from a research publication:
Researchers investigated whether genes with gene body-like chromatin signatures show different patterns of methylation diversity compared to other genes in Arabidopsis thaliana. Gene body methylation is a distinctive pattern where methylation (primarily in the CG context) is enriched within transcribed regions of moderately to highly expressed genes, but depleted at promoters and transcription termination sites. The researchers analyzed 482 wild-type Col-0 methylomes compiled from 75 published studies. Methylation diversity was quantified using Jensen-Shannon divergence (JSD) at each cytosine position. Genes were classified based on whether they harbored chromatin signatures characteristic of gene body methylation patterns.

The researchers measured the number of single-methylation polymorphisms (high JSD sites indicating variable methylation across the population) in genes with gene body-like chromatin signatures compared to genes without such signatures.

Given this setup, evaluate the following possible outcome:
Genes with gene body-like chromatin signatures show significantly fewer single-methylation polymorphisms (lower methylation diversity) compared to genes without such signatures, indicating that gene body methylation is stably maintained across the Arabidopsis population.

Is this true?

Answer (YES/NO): NO